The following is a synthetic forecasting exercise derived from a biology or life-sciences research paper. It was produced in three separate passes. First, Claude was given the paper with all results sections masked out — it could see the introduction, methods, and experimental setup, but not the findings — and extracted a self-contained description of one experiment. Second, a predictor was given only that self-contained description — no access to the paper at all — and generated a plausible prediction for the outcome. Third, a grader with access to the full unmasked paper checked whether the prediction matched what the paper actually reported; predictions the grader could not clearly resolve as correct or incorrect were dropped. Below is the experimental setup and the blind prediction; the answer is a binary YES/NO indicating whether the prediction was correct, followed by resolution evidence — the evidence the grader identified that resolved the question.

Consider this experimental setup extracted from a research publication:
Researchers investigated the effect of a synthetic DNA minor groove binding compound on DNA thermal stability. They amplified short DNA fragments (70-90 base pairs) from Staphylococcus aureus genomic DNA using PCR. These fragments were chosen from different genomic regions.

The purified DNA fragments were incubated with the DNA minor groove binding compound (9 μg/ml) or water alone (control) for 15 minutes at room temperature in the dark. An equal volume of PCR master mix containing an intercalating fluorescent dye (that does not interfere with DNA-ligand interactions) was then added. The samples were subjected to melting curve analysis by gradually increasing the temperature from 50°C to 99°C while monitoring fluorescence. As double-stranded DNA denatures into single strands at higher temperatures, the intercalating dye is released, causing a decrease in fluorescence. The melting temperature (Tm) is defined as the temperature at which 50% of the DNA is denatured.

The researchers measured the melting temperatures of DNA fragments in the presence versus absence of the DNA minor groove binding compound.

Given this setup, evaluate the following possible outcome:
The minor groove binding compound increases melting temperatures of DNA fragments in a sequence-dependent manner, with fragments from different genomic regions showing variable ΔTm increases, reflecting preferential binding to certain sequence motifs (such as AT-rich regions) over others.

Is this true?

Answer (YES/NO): YES